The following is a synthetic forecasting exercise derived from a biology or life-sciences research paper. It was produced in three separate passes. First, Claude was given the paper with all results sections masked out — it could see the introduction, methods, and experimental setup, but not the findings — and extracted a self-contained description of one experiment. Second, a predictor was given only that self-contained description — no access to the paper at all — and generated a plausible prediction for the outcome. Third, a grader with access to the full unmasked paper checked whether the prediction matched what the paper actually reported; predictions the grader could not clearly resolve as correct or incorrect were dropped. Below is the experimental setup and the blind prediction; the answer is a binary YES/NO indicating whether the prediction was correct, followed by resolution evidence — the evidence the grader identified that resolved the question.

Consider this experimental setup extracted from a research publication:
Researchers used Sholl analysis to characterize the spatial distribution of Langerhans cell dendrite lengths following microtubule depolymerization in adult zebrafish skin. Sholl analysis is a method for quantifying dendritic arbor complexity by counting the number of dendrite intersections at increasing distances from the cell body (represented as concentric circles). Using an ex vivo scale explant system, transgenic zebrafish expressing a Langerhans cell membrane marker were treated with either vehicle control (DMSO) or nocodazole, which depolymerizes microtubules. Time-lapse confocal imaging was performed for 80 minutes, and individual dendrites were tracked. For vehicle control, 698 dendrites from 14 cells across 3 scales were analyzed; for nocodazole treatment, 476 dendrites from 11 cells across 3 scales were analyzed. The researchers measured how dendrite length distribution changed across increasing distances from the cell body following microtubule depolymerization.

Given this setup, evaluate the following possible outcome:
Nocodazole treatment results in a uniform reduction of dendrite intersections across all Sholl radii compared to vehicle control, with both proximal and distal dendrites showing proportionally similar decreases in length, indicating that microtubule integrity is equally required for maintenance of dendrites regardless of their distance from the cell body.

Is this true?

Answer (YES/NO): NO